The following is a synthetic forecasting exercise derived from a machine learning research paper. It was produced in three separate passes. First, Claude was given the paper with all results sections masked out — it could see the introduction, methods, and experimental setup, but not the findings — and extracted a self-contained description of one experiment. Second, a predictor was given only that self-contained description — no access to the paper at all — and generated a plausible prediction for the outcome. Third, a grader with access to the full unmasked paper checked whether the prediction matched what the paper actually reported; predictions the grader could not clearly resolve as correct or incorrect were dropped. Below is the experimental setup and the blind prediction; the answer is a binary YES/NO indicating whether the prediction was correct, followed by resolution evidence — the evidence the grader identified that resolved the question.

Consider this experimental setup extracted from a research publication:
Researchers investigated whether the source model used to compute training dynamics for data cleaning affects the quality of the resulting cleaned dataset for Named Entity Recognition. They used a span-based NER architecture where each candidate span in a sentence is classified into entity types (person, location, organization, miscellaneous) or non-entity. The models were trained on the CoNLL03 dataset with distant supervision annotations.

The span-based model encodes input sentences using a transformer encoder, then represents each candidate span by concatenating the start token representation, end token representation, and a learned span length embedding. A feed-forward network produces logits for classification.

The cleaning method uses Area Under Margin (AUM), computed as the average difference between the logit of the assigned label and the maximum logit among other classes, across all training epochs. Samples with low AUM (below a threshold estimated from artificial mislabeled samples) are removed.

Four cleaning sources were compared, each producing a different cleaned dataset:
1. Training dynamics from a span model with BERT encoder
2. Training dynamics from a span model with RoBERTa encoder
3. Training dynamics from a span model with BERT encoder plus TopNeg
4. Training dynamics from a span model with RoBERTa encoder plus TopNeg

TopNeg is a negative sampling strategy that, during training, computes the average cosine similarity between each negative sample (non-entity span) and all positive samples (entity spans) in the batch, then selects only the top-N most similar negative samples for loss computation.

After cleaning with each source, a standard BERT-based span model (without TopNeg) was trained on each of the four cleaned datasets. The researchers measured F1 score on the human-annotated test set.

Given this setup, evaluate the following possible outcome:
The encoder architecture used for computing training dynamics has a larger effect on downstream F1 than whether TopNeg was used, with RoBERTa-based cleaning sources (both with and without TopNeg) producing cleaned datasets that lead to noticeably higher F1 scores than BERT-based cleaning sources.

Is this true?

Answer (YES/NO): NO